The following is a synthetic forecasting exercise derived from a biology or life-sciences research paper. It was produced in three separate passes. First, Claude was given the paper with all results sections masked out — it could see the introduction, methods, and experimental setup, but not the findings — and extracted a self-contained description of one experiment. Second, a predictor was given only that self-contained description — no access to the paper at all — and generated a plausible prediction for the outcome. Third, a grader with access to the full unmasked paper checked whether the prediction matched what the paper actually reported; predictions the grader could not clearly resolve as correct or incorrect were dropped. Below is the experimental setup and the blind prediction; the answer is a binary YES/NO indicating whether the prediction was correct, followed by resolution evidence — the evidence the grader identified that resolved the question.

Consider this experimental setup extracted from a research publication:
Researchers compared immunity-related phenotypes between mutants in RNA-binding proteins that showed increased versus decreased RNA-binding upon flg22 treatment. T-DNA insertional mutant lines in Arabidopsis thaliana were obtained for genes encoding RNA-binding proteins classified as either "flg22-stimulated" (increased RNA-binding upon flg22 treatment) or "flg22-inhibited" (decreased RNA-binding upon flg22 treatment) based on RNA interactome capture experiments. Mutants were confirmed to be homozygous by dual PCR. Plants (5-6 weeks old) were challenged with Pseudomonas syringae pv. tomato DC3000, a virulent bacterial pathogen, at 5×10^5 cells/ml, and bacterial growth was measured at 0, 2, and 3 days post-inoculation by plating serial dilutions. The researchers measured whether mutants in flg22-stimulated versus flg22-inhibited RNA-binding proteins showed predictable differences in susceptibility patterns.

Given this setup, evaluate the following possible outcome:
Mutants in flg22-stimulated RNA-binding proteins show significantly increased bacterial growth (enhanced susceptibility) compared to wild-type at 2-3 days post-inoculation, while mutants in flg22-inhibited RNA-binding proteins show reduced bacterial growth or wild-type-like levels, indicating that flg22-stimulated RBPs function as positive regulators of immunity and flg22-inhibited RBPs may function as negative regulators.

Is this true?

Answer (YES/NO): NO